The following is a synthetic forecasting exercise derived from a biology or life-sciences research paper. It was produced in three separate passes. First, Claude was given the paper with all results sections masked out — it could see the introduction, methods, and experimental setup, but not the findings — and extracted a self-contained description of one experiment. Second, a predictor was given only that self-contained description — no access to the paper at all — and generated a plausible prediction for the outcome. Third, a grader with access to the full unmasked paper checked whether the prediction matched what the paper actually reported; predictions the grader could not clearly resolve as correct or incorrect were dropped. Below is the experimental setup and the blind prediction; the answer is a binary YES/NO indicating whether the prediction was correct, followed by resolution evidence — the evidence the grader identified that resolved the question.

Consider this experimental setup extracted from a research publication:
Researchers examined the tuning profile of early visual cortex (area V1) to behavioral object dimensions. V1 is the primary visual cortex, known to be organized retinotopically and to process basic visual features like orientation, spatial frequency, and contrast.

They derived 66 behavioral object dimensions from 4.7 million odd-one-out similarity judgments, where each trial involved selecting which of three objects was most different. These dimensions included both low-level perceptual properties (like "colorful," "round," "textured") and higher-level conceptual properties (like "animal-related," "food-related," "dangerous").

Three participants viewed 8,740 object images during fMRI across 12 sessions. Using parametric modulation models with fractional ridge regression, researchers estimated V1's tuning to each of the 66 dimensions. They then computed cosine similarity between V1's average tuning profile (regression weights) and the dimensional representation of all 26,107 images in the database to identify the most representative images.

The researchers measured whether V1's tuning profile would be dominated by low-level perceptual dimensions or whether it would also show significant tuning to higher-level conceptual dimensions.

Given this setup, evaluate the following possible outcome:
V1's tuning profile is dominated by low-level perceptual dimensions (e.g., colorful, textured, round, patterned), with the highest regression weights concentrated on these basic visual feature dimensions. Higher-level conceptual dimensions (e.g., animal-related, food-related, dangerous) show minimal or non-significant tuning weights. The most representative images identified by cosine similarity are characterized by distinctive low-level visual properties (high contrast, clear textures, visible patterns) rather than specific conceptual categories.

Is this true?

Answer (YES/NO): YES